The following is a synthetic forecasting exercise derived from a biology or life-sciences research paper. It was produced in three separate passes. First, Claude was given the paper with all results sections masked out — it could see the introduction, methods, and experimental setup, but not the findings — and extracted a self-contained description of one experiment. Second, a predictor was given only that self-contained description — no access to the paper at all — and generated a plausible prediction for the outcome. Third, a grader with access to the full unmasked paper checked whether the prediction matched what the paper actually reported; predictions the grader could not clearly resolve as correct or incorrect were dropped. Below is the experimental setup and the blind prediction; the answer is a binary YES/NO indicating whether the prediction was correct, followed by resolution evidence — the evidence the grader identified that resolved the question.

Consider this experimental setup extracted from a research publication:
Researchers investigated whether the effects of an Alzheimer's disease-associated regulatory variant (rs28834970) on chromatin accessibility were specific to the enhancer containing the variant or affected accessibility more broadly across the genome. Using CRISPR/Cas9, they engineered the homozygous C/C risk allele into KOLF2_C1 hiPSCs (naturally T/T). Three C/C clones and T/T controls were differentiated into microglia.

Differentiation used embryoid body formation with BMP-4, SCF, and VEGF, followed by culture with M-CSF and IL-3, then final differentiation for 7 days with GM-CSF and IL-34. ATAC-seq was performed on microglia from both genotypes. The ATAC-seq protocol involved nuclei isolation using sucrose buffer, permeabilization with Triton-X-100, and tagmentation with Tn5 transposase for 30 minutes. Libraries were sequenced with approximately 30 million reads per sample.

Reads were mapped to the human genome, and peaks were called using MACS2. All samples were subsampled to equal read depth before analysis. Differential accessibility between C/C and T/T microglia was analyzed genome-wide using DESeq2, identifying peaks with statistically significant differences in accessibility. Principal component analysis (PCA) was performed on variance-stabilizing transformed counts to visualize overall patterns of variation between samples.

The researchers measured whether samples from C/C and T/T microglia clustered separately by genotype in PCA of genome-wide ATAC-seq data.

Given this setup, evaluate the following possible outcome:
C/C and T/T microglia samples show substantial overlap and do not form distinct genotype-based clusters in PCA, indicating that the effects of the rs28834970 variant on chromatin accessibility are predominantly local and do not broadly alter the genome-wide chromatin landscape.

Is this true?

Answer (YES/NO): NO